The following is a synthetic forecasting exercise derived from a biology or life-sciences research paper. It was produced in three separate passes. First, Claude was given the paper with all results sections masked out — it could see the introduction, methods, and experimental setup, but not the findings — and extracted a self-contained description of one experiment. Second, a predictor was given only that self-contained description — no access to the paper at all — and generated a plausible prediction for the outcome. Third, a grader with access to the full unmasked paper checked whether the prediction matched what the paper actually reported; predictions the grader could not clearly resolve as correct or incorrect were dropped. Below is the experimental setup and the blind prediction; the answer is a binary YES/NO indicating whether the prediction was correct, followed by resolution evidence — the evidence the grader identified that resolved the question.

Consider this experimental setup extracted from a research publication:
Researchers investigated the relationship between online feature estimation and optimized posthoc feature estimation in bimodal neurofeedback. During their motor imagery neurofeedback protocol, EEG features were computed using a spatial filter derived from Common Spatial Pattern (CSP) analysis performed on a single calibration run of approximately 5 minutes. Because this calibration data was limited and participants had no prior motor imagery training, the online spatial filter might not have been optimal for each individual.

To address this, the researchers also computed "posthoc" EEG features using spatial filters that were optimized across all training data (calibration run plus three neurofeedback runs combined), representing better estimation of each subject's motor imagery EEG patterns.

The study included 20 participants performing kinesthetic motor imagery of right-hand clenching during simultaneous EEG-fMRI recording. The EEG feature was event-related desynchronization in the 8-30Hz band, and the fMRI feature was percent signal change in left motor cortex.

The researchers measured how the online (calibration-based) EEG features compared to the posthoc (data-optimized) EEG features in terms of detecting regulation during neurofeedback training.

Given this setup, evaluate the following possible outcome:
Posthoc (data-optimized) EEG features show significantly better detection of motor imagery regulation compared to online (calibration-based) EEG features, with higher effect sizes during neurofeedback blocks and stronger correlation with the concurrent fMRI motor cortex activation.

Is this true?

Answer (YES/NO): NO